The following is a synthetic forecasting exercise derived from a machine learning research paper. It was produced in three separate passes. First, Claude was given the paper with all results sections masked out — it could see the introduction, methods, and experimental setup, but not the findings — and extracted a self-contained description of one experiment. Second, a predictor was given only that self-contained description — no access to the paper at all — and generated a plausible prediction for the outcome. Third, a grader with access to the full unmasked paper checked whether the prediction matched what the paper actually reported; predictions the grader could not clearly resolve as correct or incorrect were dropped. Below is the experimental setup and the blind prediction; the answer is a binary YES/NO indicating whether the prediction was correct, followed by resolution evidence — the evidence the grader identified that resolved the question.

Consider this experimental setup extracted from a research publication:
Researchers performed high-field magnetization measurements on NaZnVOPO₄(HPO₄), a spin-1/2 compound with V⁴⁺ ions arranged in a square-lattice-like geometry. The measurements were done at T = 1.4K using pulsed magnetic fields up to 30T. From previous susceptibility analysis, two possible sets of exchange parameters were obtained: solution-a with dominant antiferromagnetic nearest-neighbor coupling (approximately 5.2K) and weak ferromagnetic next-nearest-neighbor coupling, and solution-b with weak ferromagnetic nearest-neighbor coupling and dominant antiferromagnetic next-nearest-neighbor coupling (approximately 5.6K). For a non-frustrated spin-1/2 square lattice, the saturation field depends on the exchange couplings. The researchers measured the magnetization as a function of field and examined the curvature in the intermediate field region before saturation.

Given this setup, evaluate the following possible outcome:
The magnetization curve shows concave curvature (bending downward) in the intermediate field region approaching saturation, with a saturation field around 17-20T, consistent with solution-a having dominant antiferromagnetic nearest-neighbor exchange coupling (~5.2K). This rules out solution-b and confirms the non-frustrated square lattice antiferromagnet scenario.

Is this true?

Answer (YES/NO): NO